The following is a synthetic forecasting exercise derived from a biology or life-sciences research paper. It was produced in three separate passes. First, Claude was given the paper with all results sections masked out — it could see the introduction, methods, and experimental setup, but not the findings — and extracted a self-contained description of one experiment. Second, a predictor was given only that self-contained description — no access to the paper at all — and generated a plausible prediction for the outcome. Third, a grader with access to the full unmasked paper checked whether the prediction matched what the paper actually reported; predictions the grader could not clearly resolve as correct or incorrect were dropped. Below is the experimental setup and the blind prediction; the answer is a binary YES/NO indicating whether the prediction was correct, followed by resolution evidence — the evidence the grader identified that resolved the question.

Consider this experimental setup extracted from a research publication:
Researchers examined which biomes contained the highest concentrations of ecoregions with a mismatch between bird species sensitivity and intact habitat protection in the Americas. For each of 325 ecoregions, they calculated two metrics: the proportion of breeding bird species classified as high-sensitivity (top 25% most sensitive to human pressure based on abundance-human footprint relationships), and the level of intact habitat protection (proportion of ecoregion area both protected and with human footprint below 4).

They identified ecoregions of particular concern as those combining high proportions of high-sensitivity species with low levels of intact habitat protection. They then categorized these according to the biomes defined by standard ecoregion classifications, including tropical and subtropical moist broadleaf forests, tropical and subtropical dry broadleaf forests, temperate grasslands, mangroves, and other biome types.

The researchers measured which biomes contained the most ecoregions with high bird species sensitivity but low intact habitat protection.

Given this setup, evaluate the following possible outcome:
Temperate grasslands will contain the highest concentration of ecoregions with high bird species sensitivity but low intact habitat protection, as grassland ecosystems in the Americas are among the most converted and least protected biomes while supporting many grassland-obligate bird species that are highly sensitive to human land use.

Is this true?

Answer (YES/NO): NO